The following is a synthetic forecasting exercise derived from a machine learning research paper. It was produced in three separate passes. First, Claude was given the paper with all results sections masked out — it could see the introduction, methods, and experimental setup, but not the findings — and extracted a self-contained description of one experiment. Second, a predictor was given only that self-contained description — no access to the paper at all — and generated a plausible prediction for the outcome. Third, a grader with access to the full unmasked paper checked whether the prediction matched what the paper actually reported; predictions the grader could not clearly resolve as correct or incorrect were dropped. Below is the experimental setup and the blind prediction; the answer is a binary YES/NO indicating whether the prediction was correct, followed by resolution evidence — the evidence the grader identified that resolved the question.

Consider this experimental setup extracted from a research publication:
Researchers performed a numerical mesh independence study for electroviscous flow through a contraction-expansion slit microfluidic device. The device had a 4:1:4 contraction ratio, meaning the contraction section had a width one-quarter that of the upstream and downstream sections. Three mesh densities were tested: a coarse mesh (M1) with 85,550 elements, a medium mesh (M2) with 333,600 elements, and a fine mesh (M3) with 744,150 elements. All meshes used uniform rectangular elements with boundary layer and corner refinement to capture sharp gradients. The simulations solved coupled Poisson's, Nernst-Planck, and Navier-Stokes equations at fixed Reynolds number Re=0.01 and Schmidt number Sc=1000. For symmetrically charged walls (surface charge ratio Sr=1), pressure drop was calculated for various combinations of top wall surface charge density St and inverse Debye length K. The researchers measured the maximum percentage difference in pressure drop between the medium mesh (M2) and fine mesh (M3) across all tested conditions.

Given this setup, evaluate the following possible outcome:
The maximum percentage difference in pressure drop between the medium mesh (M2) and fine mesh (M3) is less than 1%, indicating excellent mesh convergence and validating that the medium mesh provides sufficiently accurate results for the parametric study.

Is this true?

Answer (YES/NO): YES